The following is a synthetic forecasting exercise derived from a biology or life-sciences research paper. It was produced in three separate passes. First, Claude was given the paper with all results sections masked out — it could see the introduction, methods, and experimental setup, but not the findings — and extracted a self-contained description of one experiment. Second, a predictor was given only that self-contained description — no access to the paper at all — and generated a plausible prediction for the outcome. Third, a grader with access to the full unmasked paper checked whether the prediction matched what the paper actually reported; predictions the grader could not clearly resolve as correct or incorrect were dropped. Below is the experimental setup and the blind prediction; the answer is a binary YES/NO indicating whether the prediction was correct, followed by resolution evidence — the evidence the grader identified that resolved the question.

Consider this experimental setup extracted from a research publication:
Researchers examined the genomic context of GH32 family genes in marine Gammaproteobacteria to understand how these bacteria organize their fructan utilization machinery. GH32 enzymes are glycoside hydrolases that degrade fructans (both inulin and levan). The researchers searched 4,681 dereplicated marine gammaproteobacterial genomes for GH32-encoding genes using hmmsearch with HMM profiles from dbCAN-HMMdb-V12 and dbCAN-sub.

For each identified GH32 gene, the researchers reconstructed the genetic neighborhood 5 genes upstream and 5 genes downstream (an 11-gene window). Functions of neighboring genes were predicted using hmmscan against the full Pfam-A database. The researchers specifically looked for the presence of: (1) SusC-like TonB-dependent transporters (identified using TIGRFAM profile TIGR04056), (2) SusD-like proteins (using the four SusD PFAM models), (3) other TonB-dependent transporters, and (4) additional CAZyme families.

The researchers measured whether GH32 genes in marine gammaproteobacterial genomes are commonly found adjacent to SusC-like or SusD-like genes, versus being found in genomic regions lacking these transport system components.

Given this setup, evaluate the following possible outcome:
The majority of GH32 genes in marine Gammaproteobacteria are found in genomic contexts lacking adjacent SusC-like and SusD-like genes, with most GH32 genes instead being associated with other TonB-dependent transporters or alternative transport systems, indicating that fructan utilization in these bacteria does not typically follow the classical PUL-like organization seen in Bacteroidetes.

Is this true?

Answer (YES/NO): NO